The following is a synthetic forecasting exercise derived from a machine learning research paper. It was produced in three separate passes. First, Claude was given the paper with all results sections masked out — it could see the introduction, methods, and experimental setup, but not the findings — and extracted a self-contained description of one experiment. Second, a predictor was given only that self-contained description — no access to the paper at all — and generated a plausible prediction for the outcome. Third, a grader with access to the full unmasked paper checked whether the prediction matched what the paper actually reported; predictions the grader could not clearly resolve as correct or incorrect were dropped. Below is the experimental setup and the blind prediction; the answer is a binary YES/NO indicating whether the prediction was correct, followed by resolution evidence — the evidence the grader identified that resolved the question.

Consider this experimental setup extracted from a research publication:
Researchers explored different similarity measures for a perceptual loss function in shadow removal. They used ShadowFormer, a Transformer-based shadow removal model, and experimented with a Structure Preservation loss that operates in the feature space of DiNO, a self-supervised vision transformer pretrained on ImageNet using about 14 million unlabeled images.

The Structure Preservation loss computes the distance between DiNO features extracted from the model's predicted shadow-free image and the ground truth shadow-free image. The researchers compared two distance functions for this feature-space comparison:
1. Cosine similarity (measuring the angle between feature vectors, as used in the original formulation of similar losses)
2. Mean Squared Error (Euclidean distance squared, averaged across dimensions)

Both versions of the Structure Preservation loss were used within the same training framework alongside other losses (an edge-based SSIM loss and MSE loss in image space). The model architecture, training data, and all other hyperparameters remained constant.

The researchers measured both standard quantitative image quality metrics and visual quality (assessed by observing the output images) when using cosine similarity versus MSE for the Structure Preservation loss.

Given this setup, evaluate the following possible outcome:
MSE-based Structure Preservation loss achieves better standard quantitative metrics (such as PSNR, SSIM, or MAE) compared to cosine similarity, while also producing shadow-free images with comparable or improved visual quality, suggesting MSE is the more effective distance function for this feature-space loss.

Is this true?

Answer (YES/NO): NO